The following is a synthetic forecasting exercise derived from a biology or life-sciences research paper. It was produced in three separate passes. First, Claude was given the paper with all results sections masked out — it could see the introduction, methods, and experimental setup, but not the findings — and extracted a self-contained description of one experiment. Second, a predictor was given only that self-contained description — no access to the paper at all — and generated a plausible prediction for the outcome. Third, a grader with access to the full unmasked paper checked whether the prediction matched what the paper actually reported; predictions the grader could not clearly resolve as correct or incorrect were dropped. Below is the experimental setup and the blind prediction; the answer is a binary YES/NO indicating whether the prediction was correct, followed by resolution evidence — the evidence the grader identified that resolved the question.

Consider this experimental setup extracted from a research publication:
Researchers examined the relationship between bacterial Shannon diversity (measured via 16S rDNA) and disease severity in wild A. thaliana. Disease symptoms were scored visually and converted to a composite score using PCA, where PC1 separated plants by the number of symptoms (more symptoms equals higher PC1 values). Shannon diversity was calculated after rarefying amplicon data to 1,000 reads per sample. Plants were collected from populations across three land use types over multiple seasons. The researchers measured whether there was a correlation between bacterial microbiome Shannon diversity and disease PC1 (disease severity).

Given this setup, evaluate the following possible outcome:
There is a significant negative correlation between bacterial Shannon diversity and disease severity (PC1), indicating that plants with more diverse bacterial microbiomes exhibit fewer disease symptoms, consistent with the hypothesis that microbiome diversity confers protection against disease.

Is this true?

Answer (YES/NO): YES